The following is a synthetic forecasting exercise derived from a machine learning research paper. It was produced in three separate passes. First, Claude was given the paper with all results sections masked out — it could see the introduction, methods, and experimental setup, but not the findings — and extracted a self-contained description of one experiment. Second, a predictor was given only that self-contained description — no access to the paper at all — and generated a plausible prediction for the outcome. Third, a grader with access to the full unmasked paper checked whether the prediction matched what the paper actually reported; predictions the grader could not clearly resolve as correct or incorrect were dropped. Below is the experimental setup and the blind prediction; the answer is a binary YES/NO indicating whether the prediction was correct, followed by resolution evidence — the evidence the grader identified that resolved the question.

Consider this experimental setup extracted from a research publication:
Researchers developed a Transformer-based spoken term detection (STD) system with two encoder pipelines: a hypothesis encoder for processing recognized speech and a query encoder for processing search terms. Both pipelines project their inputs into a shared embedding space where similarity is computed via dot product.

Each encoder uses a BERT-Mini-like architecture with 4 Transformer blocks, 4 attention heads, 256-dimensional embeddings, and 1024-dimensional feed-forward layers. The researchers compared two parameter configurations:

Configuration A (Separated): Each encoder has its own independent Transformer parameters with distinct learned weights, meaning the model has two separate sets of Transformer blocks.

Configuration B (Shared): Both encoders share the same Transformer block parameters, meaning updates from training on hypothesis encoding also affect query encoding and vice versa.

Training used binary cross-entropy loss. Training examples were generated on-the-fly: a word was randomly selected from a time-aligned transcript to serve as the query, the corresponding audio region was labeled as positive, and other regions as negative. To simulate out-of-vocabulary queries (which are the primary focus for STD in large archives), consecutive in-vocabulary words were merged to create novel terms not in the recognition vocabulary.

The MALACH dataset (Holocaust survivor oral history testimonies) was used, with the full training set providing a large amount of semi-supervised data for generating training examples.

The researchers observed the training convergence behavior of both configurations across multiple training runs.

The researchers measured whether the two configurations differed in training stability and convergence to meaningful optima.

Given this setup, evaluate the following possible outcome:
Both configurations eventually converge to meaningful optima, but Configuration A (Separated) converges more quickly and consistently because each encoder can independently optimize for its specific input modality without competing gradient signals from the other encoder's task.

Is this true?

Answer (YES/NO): NO